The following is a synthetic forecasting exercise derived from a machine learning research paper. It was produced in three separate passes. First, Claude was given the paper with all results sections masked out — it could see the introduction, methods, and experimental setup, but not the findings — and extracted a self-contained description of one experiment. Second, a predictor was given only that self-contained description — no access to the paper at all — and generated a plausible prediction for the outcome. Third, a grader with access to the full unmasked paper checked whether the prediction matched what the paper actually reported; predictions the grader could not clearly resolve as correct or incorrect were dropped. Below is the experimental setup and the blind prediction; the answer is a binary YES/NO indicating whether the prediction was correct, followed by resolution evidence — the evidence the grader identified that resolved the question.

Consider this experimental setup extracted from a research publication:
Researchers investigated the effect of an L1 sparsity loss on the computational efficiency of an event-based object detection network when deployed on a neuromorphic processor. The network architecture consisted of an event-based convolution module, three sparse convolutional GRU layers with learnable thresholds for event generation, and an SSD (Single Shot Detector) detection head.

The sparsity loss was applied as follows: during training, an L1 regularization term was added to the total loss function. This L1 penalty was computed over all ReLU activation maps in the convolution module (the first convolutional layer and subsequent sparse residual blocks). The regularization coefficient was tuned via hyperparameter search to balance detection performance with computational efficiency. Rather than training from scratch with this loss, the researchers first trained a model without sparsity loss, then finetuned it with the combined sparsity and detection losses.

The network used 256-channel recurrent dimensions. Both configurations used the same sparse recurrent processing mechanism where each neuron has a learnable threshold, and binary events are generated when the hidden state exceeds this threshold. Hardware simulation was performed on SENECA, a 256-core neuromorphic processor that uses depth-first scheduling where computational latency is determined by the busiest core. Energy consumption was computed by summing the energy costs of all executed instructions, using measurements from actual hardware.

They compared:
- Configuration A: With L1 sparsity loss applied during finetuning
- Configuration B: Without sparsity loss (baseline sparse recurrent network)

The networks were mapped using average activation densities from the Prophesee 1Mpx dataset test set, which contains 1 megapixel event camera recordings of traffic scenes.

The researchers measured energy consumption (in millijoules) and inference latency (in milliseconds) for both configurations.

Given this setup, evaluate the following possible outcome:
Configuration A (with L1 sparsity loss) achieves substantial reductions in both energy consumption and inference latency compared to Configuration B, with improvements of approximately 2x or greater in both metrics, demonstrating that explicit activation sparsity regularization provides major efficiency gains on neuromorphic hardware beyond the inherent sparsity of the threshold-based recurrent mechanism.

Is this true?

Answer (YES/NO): NO